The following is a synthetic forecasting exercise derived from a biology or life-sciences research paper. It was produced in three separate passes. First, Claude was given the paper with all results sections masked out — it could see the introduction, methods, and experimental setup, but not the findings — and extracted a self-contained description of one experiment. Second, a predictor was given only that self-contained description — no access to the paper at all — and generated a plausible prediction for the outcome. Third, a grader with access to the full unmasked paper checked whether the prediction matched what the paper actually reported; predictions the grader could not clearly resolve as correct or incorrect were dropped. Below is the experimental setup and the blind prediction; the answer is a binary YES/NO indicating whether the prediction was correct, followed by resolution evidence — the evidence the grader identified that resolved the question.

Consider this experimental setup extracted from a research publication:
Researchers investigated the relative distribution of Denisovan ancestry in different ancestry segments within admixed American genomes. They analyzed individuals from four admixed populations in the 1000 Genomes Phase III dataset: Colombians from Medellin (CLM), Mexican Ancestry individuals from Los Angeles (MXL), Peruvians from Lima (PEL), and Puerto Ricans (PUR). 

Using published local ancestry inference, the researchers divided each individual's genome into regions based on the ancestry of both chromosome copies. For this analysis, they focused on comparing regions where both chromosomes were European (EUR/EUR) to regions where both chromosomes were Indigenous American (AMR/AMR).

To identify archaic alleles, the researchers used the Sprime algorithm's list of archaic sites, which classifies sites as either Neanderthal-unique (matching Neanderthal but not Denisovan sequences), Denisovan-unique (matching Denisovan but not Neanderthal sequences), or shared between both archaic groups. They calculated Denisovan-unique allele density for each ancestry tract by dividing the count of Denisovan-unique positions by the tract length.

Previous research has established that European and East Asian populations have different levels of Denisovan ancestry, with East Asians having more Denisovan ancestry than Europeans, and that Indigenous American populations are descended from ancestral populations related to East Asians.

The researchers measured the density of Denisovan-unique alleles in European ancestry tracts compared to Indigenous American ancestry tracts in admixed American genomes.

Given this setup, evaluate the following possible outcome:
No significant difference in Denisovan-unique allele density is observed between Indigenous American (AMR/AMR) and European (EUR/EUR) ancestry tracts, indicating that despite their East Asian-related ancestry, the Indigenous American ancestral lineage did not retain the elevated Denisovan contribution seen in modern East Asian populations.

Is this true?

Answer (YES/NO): NO